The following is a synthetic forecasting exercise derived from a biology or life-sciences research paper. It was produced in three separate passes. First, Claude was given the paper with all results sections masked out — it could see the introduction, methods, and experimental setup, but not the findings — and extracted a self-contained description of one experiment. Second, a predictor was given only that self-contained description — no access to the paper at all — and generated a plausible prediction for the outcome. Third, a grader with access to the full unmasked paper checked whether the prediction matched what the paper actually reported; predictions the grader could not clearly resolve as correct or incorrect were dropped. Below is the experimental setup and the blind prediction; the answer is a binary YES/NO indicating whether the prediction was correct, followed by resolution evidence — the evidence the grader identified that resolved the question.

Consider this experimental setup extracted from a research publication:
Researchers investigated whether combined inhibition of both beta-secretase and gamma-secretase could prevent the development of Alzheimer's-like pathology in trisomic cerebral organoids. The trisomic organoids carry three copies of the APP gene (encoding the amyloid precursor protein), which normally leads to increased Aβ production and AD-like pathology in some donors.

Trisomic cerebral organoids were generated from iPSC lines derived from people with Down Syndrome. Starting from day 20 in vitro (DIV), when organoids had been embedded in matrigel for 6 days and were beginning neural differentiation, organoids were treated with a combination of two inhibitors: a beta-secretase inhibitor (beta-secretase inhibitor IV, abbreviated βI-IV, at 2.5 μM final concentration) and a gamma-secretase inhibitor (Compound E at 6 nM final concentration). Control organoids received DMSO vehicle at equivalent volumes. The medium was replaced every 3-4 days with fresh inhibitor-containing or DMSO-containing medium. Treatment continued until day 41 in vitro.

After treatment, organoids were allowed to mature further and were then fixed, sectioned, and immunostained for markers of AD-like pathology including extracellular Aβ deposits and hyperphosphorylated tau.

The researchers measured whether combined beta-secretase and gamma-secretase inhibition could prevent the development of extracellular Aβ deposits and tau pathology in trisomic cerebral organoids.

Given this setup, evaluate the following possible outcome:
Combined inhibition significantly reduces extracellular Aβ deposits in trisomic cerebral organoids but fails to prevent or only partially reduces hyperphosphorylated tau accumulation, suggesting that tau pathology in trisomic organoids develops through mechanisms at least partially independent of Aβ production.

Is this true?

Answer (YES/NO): NO